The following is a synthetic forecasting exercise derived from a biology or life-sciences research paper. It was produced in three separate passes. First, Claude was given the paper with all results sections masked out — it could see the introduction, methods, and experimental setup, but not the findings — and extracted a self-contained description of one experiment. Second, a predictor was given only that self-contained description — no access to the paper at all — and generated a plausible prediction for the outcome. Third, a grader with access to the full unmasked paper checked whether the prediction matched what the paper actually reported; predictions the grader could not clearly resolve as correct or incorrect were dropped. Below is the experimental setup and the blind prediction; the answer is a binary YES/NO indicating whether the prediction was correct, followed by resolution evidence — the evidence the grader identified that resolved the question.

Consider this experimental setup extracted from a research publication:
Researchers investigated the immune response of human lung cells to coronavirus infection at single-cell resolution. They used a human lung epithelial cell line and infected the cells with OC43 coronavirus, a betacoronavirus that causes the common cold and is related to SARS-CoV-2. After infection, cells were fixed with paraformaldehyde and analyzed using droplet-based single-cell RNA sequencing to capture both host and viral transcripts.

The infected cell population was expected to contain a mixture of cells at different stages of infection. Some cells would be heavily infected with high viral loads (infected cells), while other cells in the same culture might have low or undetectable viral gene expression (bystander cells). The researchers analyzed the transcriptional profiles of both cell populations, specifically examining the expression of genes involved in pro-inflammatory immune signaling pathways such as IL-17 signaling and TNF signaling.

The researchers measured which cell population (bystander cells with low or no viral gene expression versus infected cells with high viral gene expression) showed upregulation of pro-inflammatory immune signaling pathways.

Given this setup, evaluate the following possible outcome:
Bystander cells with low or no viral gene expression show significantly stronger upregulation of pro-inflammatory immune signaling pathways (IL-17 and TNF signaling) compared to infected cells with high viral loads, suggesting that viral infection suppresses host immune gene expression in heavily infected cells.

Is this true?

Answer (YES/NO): YES